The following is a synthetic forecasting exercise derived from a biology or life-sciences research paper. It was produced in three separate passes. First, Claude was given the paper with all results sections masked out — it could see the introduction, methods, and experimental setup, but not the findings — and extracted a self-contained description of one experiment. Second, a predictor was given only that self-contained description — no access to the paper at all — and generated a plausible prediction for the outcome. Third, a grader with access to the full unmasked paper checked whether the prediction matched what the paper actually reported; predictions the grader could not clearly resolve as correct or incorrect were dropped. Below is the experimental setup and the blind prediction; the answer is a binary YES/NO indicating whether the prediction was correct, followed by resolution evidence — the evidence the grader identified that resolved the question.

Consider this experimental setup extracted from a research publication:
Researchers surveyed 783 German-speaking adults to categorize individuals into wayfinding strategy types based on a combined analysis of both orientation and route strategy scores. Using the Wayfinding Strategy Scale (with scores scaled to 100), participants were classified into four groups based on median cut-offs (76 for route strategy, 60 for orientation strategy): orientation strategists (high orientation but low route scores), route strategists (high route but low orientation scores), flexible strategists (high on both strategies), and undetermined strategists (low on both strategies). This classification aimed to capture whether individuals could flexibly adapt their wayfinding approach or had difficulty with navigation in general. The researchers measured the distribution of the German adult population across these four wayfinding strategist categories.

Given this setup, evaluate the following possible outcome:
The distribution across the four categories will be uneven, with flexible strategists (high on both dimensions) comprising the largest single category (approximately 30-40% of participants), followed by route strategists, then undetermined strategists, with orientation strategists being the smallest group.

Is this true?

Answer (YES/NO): NO